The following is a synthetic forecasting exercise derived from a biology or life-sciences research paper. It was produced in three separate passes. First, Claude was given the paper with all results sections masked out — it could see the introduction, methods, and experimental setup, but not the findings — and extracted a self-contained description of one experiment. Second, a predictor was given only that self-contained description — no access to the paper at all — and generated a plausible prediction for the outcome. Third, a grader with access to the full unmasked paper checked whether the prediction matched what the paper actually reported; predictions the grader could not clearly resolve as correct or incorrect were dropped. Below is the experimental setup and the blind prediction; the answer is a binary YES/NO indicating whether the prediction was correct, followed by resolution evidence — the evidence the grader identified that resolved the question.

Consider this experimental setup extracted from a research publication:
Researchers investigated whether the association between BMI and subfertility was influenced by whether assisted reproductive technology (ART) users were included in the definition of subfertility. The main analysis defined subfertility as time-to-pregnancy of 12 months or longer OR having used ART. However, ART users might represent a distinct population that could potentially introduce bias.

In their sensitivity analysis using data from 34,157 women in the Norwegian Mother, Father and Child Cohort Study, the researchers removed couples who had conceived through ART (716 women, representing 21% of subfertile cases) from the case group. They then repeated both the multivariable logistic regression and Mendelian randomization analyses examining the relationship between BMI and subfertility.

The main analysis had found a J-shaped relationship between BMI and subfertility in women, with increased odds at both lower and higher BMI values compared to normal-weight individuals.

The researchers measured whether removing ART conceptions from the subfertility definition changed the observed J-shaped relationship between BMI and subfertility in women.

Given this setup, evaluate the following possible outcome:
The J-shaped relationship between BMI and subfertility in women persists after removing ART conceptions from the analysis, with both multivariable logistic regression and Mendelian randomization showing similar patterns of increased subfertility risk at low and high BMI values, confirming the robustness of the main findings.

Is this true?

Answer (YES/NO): YES